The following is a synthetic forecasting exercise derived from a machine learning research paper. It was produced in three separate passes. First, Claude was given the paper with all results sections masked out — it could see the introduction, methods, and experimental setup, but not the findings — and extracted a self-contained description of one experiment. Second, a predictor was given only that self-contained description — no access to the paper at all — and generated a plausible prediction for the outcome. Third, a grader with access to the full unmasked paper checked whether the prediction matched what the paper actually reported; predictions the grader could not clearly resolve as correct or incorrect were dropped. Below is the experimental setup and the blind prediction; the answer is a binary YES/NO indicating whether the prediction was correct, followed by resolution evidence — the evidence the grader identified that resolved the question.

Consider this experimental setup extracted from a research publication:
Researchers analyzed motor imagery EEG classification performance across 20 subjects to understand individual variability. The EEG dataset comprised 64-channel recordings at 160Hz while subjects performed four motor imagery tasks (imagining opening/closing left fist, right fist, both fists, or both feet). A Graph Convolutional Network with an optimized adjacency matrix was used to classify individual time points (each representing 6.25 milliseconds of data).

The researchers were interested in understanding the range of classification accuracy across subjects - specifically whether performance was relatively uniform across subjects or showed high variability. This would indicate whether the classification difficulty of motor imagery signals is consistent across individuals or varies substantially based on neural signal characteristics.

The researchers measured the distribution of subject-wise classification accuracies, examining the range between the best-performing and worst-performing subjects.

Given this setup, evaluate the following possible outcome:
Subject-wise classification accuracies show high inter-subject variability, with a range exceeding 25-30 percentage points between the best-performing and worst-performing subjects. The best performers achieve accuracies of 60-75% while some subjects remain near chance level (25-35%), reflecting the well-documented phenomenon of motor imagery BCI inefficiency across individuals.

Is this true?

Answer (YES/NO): NO